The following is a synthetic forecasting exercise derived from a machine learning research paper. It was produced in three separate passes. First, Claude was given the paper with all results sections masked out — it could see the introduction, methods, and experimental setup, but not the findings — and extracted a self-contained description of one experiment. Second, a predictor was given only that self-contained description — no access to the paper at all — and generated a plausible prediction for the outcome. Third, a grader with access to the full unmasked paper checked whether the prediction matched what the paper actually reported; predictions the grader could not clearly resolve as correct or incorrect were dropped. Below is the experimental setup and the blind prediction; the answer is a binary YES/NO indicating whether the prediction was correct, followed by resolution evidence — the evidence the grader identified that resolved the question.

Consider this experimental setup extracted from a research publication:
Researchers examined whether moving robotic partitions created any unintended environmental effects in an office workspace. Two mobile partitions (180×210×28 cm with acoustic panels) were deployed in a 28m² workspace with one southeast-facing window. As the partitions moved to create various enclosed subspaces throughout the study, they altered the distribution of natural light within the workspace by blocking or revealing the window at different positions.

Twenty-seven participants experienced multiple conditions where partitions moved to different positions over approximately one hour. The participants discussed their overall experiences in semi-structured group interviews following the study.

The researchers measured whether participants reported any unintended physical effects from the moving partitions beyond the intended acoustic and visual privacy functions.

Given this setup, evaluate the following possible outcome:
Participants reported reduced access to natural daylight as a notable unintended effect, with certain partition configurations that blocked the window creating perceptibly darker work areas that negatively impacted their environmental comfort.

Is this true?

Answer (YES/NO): YES